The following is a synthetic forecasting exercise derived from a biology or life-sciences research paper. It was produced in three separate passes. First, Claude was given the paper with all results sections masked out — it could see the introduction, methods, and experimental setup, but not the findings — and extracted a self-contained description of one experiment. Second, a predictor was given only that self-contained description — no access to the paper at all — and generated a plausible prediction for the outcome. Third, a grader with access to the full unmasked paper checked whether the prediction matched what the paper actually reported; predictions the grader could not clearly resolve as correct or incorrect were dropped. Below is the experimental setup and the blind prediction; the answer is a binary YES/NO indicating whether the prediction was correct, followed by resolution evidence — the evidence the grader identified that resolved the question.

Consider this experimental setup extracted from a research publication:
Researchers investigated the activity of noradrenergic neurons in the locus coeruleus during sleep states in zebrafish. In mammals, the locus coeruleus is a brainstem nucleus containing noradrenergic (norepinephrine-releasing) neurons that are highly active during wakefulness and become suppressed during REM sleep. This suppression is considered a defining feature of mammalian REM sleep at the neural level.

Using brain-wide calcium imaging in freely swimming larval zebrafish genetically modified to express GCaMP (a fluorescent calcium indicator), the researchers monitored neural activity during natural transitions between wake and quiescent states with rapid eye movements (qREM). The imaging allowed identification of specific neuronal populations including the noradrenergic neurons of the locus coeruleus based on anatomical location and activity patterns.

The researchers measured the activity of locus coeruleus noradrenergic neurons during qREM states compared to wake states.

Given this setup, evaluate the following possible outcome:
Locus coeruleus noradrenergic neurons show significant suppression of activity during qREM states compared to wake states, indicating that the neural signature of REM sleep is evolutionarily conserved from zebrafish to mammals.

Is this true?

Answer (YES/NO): YES